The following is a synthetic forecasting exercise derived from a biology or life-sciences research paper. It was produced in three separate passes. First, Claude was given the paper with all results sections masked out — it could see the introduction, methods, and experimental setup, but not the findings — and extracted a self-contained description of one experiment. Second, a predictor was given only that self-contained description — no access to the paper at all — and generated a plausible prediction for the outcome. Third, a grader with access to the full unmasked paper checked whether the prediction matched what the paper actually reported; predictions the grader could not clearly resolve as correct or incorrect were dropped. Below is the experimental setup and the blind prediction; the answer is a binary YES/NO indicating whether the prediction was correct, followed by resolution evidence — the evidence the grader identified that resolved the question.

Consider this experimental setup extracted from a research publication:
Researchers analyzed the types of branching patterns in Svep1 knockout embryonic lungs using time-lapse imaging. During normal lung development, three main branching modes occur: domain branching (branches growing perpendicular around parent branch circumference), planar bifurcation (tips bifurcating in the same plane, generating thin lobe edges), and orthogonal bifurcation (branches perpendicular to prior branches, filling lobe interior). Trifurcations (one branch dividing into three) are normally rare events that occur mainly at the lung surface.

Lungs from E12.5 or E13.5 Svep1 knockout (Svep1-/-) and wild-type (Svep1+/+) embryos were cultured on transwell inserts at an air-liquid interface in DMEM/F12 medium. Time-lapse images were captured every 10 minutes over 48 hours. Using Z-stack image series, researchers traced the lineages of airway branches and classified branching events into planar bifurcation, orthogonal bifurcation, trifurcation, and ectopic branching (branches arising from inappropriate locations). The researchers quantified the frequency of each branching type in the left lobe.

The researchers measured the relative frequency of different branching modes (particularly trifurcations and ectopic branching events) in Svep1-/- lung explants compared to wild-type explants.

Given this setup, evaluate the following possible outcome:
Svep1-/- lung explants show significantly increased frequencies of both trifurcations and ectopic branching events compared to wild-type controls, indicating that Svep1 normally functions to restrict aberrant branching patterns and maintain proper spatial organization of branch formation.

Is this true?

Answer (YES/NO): YES